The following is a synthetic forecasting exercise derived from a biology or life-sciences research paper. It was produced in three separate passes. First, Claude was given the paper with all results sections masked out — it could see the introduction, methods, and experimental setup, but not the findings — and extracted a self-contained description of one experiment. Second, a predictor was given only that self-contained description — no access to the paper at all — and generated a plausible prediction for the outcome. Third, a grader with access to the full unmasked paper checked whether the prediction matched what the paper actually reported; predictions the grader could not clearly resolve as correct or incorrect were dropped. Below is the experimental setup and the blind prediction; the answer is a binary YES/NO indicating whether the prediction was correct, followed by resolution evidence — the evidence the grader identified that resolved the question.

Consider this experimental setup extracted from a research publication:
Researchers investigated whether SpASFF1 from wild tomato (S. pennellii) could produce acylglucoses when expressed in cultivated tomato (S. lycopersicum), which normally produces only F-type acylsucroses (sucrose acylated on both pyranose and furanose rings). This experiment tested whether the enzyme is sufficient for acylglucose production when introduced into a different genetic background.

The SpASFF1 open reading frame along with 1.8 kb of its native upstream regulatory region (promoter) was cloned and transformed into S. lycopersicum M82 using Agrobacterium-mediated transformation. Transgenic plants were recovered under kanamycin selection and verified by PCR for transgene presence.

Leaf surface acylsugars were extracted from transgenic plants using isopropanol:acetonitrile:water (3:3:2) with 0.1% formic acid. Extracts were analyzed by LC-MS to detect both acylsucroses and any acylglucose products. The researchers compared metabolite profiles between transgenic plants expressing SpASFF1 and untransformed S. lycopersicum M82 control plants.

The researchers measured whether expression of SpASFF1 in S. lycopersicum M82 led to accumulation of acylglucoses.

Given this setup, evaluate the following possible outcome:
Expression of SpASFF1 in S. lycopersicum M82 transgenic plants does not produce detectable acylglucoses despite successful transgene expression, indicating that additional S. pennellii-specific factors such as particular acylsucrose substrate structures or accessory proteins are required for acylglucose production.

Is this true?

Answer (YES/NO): YES